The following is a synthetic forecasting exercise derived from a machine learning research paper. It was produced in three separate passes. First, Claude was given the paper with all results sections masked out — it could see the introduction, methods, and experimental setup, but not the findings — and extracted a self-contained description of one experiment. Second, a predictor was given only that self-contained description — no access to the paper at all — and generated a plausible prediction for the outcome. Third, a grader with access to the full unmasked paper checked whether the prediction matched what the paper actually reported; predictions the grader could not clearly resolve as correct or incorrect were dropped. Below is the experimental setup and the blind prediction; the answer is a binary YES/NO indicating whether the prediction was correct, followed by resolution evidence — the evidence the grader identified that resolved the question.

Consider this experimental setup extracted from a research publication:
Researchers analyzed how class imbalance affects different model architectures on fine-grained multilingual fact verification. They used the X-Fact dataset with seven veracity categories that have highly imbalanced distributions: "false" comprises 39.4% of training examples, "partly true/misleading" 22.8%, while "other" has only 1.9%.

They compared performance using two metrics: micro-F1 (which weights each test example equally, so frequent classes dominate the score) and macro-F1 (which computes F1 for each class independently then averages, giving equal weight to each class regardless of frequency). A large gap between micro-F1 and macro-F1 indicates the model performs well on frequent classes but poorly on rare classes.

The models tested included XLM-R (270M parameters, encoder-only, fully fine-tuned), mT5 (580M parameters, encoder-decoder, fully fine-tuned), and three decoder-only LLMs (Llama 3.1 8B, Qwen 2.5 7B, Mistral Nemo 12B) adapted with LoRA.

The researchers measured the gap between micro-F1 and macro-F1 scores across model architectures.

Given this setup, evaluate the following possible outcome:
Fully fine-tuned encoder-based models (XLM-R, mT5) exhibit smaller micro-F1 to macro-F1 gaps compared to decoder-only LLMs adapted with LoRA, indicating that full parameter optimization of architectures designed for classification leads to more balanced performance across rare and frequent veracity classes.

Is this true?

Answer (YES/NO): YES